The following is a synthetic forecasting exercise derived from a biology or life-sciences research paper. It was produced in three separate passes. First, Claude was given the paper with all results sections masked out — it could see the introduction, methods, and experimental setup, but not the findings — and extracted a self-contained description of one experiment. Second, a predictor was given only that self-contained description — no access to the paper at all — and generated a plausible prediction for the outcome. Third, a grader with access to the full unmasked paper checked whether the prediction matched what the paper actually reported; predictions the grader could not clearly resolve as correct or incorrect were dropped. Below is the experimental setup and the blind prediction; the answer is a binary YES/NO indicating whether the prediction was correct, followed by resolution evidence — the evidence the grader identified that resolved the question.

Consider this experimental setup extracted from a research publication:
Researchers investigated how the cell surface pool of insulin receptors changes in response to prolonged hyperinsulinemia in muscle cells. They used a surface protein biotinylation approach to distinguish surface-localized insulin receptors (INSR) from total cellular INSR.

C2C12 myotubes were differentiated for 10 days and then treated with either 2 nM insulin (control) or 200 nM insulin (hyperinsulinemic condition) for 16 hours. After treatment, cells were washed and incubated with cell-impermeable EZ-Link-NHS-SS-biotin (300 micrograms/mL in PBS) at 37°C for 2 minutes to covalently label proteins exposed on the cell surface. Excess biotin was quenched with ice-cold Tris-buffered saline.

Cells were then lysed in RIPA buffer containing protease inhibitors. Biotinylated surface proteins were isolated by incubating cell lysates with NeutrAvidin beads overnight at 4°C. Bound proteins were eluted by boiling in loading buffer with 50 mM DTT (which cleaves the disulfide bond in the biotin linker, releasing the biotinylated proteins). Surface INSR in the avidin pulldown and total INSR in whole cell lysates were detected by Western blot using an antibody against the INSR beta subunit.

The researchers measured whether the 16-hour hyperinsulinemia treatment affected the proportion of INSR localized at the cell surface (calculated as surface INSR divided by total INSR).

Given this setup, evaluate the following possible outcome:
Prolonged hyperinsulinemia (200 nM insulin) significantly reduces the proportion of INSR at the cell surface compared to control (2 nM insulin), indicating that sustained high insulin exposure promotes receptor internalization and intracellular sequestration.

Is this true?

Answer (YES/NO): NO